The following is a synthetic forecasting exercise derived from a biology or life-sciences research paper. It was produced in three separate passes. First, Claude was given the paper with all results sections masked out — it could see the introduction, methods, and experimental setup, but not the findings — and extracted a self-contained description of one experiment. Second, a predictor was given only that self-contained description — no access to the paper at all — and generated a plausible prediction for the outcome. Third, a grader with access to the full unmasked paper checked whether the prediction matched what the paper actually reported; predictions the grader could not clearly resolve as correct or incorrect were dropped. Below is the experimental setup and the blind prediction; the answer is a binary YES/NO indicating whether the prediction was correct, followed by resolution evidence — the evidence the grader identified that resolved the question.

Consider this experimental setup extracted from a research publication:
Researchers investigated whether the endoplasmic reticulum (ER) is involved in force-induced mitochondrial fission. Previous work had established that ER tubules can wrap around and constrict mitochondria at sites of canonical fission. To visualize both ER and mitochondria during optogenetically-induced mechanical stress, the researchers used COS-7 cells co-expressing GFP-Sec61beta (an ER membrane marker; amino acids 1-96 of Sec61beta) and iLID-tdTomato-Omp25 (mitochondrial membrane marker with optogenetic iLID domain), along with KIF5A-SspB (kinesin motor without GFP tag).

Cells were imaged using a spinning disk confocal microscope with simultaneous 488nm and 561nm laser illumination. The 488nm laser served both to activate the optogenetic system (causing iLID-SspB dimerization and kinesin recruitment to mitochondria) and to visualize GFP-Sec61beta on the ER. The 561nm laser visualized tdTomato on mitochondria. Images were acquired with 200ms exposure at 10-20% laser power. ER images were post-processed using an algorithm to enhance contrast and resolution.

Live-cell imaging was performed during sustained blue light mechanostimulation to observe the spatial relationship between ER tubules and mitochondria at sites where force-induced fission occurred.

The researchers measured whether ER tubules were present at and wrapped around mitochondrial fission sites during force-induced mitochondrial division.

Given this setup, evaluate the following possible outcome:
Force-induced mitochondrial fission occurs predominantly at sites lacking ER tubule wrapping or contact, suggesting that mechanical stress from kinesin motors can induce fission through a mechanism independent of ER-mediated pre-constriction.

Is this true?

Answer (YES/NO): NO